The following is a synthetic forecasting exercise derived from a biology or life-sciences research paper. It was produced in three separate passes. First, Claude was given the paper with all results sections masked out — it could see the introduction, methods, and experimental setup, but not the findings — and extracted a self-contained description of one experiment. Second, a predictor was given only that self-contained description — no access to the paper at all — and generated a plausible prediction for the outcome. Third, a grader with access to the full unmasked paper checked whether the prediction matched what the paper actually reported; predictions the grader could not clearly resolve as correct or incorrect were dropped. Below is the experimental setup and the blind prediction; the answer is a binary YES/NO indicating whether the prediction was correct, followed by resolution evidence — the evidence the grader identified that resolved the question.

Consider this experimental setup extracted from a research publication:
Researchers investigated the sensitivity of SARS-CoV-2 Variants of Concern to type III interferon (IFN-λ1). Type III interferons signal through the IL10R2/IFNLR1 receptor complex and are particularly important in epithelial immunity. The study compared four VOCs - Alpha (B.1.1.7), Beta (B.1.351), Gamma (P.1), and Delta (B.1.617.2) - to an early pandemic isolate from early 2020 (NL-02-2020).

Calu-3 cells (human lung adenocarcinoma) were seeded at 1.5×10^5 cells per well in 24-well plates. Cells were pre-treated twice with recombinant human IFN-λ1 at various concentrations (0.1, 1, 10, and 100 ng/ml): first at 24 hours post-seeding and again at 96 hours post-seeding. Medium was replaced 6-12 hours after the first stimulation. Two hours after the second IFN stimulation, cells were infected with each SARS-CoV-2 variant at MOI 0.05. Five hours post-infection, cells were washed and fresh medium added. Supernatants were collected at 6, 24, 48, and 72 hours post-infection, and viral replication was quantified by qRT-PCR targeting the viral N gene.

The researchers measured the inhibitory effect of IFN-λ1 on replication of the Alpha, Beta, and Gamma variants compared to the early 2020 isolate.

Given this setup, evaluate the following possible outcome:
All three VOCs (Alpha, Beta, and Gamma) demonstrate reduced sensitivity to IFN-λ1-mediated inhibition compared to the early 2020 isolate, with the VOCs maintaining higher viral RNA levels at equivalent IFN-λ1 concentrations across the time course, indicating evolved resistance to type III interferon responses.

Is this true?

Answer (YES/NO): YES